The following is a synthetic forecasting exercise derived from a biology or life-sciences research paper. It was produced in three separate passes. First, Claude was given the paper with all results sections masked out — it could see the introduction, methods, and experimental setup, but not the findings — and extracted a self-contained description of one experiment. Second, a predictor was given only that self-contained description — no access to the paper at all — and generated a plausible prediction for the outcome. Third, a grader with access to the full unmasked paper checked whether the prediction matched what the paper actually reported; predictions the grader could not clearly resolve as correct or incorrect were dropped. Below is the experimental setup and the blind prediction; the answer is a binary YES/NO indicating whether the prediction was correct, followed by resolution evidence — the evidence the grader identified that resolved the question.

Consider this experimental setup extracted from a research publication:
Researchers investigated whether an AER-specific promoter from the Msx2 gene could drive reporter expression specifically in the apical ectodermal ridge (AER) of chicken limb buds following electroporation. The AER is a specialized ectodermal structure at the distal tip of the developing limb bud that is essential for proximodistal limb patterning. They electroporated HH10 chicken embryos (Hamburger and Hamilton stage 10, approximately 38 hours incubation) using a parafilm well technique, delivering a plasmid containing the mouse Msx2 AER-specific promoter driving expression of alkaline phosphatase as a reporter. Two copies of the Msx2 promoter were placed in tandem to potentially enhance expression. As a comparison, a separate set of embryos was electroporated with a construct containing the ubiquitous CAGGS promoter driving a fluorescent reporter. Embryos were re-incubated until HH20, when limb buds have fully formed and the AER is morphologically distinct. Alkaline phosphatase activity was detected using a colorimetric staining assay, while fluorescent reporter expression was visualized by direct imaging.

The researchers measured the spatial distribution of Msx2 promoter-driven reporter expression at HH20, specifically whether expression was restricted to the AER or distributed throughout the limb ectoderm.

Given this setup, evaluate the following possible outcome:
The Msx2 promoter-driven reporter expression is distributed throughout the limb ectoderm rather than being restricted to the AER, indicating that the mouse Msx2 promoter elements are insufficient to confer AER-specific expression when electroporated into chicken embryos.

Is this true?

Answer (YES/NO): NO